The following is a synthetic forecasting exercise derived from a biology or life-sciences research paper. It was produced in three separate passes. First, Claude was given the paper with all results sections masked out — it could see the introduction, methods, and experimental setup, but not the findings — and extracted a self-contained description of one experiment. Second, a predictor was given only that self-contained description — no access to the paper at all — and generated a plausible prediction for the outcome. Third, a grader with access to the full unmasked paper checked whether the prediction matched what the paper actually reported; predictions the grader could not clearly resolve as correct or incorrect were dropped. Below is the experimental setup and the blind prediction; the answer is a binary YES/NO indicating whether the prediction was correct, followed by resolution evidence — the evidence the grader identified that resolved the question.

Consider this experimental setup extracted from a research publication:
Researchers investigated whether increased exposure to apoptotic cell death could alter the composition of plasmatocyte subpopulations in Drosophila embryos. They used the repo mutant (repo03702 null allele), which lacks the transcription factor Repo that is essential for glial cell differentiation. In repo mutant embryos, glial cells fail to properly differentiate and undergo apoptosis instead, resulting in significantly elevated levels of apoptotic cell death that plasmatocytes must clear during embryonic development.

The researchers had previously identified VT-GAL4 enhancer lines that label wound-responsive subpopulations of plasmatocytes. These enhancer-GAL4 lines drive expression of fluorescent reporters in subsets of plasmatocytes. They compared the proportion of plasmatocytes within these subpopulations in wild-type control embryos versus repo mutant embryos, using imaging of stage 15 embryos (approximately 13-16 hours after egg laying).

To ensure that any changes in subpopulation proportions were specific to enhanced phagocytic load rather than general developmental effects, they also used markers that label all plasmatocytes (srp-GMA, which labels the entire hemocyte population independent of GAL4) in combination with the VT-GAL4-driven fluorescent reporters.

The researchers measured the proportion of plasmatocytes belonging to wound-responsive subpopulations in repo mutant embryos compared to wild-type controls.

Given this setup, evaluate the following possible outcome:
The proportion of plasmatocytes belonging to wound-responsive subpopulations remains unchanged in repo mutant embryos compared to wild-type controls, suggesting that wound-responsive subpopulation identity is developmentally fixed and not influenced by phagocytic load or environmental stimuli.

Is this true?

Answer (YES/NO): NO